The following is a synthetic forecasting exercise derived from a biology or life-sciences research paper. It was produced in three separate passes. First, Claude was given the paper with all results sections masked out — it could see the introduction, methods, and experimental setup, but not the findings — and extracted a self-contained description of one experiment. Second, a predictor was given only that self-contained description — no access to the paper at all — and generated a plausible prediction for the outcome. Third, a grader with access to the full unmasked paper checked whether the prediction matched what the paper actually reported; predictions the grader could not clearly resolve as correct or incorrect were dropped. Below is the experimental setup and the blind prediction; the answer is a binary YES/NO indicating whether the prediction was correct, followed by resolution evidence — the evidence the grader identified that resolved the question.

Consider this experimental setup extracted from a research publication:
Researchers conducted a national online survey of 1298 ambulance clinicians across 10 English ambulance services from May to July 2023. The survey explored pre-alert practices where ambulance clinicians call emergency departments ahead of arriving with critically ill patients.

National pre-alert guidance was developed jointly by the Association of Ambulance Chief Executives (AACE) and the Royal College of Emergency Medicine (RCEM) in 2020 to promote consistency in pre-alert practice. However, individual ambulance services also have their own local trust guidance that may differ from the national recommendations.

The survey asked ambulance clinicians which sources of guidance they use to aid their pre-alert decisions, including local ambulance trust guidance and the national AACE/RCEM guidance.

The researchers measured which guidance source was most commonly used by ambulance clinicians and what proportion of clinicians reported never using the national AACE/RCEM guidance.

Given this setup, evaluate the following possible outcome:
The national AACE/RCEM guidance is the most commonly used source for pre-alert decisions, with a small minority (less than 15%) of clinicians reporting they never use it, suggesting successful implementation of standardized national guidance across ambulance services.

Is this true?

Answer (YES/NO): NO